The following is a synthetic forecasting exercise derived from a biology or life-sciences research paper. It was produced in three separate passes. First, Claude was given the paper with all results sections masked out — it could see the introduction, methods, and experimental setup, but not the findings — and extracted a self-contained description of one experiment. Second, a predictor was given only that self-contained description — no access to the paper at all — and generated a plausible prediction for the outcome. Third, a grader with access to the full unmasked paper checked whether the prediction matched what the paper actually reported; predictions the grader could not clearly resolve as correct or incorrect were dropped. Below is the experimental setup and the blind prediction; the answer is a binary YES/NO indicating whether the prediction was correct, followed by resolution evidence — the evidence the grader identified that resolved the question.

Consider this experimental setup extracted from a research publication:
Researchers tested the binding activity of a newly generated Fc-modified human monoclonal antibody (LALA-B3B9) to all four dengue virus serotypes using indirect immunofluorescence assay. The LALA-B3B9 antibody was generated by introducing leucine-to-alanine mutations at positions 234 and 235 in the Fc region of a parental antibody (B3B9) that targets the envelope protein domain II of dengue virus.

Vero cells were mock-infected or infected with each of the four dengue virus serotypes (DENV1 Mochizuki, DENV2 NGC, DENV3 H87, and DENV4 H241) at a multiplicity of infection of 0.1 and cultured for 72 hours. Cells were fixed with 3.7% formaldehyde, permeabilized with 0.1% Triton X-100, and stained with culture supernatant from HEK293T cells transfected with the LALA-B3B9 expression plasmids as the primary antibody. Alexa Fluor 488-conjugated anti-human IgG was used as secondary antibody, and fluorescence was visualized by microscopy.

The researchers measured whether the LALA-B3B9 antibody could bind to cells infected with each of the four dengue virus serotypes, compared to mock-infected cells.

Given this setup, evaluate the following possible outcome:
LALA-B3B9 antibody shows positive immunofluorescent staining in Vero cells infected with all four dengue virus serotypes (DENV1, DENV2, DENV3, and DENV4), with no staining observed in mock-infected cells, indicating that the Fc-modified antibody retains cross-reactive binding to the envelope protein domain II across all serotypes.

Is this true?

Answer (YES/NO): YES